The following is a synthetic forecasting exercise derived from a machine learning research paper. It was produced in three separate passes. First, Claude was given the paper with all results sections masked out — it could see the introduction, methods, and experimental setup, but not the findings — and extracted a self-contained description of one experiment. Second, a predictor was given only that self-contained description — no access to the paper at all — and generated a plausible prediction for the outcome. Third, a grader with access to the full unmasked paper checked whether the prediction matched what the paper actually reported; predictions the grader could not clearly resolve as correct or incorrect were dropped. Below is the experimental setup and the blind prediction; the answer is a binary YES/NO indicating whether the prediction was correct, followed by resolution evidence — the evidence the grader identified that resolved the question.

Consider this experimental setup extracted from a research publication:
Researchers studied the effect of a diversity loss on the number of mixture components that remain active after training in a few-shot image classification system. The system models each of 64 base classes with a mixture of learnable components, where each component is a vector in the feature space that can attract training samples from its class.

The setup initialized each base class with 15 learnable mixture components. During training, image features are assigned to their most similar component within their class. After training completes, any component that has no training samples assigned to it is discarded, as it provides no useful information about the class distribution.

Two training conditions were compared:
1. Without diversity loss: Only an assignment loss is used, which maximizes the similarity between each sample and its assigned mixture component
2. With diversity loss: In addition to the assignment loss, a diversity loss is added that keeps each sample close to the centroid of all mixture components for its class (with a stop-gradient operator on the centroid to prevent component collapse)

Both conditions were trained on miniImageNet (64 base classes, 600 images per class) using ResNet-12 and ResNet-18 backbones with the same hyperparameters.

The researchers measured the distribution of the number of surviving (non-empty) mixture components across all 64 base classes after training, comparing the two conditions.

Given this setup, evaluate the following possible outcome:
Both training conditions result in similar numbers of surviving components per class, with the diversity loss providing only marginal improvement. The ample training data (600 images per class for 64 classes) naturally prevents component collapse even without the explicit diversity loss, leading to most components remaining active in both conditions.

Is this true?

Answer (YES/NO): NO